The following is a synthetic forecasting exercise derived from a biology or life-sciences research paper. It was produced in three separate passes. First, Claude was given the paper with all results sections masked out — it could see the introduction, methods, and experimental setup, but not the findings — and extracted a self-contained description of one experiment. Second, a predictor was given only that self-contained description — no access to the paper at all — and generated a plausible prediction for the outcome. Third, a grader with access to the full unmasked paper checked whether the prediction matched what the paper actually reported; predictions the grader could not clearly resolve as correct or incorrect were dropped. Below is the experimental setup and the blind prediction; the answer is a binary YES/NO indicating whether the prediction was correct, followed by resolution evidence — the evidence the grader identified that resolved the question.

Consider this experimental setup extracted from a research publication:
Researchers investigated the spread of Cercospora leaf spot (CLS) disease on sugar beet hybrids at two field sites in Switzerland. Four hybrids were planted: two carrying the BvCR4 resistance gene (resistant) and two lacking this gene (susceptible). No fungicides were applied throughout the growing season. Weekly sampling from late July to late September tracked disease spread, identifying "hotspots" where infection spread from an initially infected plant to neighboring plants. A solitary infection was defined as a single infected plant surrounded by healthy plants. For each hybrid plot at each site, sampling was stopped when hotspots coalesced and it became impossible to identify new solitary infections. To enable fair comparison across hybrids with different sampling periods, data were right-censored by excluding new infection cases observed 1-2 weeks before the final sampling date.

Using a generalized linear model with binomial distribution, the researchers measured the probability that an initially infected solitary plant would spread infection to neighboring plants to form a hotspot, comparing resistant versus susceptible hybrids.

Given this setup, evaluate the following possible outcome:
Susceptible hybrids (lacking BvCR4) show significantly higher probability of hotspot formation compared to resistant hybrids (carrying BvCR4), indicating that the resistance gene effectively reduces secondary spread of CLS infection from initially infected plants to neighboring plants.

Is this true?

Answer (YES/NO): NO